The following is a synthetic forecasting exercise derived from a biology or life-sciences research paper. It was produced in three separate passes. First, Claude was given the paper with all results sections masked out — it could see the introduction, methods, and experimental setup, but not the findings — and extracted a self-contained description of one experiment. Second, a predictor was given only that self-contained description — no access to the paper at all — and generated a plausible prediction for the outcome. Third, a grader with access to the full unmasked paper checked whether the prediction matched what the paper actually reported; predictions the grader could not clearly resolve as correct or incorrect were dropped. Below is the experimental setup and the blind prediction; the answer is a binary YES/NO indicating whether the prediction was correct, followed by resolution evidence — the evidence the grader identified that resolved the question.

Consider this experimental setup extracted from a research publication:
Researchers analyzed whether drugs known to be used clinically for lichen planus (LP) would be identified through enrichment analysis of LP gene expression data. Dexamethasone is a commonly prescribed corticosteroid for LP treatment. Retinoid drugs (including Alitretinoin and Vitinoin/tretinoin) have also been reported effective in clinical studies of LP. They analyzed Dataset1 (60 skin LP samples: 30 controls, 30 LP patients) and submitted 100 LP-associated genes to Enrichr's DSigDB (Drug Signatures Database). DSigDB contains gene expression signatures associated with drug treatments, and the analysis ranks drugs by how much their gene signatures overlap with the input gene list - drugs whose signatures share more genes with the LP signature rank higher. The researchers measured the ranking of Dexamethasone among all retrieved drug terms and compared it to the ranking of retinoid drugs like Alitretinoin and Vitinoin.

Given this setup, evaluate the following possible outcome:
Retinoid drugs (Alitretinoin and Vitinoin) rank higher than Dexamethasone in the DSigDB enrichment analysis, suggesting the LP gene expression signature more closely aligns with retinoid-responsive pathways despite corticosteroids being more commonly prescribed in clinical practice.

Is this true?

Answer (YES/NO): YES